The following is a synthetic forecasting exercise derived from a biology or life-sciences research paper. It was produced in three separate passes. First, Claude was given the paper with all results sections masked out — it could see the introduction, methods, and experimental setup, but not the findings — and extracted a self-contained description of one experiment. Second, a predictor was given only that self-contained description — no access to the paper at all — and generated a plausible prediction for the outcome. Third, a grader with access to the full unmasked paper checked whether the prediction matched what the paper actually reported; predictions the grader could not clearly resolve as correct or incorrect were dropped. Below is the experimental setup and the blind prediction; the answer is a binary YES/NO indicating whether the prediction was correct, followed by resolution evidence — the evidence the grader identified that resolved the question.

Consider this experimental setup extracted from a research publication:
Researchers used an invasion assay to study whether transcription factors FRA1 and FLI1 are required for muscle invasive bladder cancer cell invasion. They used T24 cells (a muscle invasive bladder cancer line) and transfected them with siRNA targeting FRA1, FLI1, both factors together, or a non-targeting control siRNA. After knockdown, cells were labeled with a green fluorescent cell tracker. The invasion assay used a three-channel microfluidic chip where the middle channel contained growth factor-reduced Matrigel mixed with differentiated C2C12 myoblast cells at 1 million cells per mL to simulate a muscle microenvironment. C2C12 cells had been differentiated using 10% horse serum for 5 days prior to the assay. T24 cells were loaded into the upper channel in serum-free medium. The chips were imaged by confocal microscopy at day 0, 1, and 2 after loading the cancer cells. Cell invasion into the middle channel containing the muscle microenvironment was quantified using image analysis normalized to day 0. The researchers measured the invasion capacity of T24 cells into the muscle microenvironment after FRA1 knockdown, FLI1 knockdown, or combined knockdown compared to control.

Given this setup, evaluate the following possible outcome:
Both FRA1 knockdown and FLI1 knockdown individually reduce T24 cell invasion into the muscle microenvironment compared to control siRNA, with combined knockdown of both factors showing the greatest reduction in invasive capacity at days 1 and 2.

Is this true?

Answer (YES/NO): NO